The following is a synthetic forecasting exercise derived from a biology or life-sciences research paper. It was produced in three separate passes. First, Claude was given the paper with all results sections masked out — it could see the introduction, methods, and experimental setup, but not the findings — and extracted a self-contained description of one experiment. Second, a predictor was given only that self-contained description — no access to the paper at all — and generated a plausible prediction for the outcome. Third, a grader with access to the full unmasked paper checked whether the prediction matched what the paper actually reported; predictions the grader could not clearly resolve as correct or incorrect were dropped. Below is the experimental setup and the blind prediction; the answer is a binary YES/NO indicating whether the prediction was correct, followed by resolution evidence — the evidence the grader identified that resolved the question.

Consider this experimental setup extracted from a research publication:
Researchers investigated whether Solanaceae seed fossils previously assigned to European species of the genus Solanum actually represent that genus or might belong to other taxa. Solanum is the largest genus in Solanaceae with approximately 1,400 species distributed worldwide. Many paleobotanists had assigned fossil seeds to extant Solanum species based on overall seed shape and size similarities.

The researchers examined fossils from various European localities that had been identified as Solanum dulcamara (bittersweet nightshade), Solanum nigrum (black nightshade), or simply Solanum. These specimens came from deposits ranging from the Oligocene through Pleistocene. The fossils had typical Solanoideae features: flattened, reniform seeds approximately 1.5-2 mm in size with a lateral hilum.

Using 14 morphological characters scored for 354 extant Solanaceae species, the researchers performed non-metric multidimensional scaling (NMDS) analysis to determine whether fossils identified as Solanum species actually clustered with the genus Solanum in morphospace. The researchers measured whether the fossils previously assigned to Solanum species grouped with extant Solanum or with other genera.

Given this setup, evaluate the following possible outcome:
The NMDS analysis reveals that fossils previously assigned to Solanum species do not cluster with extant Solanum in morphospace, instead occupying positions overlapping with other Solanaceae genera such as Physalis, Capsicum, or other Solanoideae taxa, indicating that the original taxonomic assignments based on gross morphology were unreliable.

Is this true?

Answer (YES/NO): YES